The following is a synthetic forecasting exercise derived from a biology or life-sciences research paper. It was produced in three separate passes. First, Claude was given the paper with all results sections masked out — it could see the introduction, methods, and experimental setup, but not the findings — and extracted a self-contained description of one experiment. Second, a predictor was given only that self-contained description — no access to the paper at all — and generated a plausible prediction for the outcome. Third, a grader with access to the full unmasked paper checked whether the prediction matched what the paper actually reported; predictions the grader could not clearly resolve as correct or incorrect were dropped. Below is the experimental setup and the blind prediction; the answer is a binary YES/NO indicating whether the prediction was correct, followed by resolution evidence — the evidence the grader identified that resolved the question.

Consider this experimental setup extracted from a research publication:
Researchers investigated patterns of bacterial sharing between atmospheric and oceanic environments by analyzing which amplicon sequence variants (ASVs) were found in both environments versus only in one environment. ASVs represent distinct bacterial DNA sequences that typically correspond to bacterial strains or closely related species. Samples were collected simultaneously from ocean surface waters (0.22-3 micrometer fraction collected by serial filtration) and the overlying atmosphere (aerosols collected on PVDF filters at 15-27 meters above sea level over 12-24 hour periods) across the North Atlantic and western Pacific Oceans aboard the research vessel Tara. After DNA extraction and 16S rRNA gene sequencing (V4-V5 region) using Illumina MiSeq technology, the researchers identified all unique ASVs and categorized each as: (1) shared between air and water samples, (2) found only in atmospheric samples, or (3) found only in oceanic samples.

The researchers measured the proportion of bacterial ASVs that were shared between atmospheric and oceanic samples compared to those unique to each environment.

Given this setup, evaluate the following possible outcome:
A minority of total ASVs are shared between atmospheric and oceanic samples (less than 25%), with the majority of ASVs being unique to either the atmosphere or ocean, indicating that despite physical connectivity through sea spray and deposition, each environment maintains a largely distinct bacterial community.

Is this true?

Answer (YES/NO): YES